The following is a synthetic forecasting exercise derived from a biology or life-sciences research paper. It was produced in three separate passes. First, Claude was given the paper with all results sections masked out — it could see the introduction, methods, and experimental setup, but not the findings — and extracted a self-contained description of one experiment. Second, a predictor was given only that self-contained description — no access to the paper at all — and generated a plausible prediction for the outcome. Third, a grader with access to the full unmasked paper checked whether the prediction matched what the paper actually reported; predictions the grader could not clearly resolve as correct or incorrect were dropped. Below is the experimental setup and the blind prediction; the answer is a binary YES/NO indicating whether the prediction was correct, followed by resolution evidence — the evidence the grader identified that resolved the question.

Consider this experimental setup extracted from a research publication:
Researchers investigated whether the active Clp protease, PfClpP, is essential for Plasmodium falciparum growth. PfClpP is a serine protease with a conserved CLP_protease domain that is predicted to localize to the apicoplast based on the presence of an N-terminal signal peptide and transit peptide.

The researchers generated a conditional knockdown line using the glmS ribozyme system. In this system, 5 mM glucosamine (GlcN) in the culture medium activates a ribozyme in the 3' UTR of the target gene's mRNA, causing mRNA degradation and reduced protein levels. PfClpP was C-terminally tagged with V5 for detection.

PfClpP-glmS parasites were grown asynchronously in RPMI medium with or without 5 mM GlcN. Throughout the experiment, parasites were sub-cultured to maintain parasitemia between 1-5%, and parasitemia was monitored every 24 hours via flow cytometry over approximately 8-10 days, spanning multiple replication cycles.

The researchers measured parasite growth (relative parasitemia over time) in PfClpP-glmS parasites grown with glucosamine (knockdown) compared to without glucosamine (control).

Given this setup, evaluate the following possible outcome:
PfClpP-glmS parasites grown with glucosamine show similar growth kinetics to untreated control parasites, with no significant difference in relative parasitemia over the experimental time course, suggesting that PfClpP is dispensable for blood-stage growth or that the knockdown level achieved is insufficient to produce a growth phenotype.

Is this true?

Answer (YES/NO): YES